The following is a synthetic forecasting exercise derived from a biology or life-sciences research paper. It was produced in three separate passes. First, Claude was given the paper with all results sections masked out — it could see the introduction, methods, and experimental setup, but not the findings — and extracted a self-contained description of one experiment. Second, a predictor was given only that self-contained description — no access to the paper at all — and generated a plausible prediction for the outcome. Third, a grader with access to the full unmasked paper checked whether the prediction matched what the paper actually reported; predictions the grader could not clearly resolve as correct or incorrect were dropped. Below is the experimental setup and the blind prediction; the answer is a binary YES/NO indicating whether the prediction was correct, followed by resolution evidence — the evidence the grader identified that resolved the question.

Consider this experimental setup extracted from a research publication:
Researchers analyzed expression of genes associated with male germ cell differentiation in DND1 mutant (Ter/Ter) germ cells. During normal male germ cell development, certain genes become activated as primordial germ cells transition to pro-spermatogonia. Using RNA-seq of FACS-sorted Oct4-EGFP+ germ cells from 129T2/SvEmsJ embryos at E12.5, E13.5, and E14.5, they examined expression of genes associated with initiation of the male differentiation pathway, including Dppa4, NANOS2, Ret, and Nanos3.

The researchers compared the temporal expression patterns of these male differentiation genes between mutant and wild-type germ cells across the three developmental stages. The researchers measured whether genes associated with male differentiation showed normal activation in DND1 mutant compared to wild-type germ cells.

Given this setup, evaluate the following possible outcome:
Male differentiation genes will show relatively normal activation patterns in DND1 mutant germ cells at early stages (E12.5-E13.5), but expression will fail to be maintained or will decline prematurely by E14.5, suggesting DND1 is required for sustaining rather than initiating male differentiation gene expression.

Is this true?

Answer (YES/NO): NO